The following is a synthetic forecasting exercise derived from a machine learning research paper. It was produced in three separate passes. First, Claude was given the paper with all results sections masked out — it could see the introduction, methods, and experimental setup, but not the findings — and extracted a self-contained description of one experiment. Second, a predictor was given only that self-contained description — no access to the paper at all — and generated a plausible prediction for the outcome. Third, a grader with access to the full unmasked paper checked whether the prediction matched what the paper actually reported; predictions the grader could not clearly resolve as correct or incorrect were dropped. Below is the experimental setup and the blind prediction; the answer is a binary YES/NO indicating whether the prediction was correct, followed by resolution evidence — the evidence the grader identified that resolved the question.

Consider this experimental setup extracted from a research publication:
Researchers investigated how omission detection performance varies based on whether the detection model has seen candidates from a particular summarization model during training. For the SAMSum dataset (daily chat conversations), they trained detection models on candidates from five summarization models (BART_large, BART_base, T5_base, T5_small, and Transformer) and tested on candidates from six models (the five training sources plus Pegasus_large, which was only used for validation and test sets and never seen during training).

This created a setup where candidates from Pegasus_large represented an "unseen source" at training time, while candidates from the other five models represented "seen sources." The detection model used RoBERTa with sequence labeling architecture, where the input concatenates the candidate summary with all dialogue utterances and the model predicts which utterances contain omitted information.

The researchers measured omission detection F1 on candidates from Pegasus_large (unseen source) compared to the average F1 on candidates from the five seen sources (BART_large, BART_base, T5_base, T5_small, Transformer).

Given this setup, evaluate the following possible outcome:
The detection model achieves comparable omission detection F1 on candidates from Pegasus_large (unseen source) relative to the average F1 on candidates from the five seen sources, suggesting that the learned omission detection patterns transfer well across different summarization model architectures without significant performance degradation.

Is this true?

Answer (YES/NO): YES